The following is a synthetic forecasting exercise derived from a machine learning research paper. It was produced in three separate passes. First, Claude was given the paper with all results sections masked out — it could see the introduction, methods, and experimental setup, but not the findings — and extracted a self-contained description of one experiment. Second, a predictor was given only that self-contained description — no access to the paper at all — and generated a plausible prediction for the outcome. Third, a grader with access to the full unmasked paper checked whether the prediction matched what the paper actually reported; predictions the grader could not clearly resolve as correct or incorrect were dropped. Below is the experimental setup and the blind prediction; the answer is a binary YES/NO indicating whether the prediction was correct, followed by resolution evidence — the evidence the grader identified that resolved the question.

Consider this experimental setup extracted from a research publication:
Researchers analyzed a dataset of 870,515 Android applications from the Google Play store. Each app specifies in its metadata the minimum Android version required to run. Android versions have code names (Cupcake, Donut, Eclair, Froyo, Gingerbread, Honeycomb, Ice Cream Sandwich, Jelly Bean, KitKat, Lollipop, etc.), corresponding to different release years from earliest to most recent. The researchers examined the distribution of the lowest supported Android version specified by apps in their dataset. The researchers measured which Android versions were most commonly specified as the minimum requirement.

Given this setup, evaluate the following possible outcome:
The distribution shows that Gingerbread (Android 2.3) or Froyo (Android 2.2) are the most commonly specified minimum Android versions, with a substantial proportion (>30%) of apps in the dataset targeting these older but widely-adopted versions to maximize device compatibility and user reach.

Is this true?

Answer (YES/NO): NO